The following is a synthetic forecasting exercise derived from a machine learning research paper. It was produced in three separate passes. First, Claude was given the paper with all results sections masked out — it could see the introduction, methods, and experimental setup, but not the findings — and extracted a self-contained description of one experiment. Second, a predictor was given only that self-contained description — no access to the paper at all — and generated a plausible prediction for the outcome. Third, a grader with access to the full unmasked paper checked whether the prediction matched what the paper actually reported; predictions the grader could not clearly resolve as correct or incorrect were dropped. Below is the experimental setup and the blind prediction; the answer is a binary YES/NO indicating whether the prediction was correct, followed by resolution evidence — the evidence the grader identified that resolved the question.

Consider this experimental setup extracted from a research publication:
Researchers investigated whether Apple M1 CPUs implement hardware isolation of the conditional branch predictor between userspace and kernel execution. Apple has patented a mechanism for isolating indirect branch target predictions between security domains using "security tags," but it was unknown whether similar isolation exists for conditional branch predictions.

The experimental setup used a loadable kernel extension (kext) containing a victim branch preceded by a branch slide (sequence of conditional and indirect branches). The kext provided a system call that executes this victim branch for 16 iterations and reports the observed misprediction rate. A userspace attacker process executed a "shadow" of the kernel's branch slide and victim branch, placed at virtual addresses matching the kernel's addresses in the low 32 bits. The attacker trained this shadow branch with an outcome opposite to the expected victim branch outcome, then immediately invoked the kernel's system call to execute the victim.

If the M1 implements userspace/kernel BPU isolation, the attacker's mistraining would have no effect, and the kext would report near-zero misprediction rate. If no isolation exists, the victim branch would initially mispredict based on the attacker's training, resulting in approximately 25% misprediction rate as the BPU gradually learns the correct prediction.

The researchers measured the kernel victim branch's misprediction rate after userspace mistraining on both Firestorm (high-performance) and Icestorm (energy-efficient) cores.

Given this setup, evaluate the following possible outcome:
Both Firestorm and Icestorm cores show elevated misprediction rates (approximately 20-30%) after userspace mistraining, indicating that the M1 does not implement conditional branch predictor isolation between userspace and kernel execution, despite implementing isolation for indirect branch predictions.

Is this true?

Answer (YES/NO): NO